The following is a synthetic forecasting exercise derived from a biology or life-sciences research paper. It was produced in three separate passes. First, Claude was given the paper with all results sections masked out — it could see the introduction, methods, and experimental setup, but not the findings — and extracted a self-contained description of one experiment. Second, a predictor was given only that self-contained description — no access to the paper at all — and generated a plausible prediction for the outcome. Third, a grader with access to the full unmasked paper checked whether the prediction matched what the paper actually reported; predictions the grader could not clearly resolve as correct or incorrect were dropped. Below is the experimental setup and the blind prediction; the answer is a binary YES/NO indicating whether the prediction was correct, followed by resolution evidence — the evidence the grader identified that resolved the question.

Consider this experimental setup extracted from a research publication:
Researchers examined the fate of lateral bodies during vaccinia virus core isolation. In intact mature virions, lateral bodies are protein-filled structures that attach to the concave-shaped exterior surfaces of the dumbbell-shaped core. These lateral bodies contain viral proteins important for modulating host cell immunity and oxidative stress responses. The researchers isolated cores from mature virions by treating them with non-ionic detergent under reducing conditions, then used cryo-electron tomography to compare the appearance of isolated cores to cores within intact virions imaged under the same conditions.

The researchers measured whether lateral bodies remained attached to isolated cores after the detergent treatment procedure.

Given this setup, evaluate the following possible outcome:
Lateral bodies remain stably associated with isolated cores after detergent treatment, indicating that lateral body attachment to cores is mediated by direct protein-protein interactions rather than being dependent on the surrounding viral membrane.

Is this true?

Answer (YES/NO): NO